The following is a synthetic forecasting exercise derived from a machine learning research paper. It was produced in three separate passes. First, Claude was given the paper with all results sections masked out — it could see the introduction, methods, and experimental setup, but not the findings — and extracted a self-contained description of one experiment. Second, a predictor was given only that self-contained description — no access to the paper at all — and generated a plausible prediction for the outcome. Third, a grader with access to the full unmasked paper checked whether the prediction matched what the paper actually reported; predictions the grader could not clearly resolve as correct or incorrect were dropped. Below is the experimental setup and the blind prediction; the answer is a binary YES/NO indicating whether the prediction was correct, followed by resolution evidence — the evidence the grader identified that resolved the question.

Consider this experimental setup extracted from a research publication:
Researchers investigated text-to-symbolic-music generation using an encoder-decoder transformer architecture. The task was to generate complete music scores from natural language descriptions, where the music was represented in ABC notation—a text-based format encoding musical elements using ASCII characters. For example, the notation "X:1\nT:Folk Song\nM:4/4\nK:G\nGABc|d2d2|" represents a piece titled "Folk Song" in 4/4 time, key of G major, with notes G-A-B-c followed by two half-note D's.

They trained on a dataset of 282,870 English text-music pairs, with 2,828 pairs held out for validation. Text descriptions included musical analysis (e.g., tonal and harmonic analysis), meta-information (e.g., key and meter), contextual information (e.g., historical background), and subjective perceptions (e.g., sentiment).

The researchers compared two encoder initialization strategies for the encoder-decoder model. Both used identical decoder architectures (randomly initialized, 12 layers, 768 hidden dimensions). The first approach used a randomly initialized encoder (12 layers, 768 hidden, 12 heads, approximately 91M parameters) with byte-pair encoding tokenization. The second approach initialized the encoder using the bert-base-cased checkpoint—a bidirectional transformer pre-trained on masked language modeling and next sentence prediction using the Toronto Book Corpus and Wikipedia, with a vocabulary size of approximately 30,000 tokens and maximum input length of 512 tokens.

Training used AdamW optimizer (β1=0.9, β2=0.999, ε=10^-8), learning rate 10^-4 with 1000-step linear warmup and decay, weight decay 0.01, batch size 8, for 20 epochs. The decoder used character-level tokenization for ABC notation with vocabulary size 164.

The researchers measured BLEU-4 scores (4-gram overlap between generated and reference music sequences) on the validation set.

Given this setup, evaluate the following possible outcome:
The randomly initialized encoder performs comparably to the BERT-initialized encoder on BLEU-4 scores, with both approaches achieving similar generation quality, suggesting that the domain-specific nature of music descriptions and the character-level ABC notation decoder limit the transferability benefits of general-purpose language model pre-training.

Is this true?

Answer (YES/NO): NO